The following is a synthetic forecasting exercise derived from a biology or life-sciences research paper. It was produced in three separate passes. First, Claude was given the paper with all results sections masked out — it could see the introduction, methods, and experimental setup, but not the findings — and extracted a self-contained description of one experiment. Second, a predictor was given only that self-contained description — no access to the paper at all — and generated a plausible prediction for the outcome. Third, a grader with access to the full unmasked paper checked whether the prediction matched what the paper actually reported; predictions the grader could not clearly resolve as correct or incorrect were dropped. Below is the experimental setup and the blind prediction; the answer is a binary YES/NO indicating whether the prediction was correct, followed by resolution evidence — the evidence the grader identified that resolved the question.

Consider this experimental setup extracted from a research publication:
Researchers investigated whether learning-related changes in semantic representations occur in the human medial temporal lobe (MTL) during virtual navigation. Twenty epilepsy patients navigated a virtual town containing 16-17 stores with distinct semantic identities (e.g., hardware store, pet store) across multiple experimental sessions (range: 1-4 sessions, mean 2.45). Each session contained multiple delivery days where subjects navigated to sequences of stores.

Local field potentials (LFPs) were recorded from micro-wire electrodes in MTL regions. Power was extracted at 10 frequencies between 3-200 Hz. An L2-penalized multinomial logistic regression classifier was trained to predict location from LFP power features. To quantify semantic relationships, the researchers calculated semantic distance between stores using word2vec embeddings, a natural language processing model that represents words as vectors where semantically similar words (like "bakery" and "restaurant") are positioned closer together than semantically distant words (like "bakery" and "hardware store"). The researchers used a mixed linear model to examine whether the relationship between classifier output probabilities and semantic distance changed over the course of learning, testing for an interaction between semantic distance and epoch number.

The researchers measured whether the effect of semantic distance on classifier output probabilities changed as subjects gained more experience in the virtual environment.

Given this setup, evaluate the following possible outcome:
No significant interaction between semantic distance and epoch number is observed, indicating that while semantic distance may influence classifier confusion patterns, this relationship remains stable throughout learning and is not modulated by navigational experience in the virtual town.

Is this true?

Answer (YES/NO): NO